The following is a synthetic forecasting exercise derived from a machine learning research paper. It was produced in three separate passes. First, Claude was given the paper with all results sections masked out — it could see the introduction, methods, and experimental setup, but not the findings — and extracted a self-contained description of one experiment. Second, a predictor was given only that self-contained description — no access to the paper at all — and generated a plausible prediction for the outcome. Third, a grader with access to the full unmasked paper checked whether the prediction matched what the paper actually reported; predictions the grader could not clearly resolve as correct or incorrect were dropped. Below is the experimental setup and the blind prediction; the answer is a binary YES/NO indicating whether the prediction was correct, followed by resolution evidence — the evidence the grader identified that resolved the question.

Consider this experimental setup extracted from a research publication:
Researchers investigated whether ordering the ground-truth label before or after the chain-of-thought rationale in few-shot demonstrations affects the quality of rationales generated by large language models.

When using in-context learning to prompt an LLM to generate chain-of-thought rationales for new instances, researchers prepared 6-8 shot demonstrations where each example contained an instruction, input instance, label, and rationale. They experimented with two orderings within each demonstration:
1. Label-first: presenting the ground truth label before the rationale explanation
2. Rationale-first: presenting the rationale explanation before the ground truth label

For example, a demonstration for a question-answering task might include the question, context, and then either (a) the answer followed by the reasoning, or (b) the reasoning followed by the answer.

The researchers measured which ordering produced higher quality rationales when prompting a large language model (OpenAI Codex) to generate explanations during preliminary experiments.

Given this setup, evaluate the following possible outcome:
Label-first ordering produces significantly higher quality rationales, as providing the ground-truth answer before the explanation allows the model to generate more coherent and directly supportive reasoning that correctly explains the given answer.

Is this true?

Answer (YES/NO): YES